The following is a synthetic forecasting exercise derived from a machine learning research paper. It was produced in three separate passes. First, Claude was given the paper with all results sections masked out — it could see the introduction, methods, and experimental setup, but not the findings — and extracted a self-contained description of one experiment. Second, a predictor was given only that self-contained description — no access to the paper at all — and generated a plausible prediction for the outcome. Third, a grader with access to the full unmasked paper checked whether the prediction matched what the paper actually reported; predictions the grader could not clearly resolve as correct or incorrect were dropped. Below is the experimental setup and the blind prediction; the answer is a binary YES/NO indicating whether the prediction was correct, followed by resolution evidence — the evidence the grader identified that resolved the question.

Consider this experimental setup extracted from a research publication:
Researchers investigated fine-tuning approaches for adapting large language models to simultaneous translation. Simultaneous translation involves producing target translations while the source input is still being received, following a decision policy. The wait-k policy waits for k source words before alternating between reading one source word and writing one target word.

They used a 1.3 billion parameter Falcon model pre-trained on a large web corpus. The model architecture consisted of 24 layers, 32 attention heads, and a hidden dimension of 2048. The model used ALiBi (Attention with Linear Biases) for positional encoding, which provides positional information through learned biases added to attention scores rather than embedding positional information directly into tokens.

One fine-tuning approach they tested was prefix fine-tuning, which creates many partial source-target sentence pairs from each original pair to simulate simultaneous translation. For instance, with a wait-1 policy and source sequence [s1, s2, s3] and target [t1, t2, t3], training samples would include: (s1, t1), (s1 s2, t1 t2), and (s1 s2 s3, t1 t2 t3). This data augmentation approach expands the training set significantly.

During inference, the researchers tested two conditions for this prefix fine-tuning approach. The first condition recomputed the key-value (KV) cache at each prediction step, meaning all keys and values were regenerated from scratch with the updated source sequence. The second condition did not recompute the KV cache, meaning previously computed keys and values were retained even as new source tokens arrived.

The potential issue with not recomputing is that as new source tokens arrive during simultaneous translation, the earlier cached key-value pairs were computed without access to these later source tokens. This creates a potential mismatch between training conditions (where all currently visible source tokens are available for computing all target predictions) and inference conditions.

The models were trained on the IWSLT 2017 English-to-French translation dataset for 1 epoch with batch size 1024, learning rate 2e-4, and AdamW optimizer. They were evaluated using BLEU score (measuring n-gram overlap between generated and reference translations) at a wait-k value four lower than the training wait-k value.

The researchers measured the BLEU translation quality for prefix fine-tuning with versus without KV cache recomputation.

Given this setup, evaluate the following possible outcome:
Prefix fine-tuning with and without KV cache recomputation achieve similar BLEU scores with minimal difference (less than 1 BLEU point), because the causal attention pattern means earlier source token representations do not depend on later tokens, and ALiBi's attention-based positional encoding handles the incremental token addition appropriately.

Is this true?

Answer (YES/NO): NO